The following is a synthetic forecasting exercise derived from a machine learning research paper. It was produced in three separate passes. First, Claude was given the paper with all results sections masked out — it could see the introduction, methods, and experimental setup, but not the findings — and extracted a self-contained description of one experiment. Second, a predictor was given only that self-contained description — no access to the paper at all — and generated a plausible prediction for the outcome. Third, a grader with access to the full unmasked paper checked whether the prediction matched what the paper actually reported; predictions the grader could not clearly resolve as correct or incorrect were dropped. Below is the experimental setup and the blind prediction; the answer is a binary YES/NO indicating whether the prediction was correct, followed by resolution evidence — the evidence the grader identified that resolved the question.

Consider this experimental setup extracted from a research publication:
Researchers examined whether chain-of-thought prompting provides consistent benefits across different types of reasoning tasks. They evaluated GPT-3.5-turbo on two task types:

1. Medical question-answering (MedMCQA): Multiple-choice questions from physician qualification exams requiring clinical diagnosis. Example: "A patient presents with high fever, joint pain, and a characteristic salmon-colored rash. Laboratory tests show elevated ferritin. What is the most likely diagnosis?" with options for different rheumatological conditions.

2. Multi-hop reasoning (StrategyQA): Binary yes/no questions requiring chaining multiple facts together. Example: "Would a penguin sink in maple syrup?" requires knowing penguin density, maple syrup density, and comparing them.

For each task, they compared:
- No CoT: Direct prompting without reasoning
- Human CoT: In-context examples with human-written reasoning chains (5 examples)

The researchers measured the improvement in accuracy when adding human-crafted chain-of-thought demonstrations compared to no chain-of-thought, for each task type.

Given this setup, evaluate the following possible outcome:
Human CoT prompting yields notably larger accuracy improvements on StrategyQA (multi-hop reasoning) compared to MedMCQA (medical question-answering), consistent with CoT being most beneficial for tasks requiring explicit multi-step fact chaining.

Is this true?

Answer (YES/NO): YES